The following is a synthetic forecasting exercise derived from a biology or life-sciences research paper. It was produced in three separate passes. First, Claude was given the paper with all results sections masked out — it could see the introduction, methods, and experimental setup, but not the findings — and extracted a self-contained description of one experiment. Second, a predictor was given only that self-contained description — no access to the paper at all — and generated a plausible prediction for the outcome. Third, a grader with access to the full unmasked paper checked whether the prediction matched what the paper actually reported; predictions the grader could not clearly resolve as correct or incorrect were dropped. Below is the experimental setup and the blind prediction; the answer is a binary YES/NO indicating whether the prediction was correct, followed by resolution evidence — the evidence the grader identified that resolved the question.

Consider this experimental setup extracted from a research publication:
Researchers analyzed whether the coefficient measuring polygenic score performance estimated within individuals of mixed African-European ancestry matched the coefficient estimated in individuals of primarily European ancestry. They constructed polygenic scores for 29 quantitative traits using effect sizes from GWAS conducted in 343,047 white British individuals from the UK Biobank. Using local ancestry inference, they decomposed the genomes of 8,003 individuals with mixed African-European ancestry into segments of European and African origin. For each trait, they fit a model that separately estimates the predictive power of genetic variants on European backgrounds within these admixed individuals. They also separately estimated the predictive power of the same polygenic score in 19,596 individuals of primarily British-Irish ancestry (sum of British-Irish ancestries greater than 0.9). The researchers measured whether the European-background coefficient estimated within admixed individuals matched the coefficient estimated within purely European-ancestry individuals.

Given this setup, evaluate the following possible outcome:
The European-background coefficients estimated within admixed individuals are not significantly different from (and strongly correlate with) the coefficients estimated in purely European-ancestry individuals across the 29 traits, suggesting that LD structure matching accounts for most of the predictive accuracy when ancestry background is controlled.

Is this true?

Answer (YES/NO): YES